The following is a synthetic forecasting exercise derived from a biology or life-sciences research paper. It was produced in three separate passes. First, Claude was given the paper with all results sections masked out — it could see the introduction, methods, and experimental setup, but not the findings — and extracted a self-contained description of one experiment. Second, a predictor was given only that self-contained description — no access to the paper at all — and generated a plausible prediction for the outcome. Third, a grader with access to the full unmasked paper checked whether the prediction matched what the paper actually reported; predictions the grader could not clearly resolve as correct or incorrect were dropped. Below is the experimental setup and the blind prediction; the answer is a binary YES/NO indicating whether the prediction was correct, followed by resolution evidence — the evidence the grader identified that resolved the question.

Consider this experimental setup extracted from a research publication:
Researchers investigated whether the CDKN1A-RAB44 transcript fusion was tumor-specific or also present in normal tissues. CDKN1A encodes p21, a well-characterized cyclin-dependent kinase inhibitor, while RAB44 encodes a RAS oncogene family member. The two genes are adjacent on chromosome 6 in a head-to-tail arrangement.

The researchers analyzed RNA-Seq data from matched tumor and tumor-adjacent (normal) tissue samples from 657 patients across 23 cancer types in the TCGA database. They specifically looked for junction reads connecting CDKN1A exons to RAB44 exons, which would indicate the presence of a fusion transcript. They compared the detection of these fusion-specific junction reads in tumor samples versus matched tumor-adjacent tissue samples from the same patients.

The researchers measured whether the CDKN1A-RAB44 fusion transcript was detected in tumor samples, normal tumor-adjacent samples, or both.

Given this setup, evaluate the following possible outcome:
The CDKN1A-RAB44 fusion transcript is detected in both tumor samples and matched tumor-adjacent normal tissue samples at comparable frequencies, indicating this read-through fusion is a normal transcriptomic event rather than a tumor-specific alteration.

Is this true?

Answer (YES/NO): NO